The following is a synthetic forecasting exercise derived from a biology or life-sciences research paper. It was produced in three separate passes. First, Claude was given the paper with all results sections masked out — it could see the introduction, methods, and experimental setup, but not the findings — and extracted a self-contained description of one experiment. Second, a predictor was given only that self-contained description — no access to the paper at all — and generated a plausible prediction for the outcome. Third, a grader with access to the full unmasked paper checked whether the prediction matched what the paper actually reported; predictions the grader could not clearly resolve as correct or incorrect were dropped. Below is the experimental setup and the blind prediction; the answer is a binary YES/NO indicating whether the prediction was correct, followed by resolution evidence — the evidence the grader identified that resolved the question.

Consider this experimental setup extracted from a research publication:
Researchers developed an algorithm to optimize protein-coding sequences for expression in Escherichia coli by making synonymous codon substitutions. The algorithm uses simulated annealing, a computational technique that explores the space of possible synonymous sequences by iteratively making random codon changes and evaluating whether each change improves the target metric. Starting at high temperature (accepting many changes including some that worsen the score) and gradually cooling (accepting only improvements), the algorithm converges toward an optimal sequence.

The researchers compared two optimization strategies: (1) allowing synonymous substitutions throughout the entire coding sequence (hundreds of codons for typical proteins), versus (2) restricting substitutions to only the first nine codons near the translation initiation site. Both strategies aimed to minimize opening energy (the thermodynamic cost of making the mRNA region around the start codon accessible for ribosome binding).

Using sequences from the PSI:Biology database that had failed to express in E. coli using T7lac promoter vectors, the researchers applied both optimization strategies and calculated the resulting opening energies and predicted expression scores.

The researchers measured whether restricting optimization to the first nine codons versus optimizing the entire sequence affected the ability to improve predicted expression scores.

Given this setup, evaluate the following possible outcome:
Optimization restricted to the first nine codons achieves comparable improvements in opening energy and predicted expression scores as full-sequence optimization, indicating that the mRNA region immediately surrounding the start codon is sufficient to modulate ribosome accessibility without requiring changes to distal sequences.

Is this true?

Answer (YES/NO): YES